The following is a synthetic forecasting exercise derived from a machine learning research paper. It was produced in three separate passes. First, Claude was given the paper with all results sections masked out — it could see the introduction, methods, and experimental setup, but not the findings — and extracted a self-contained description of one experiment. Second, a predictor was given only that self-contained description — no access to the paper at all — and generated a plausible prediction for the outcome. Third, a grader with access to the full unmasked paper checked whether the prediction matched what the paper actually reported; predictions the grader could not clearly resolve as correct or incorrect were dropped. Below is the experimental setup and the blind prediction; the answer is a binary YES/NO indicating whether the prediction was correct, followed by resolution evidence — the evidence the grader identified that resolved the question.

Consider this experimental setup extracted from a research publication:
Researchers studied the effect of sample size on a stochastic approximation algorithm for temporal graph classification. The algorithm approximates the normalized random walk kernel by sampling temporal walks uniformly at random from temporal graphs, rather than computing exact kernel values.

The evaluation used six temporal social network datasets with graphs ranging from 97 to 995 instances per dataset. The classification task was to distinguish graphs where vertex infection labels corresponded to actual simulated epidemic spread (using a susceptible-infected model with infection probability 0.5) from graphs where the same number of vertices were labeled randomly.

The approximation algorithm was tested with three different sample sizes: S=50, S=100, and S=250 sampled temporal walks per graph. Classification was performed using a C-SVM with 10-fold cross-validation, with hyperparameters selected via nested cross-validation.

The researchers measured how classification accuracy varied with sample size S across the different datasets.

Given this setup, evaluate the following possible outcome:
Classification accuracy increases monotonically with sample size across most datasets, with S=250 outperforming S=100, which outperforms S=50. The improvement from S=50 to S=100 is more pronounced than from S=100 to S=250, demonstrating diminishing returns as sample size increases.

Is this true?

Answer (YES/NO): NO